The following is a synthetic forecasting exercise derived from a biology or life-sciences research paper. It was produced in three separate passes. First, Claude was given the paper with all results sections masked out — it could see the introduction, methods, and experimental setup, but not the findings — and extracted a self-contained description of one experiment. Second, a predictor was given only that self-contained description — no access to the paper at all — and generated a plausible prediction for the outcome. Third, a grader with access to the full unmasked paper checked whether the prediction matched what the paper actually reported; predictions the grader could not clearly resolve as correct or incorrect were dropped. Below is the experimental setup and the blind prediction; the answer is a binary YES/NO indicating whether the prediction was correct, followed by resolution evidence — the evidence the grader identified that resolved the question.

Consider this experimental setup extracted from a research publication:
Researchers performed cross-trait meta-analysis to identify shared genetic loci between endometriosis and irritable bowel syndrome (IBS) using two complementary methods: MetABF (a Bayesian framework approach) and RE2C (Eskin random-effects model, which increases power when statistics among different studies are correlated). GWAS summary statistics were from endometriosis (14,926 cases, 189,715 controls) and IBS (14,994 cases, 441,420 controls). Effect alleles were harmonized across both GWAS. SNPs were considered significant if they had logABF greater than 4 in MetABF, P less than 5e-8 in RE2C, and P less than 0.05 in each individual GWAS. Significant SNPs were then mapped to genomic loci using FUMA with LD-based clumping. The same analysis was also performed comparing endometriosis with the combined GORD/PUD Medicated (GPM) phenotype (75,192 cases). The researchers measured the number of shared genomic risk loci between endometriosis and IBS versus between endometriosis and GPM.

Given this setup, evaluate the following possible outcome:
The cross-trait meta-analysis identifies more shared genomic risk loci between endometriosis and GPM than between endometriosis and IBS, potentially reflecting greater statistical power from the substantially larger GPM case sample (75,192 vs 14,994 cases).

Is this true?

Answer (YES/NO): YES